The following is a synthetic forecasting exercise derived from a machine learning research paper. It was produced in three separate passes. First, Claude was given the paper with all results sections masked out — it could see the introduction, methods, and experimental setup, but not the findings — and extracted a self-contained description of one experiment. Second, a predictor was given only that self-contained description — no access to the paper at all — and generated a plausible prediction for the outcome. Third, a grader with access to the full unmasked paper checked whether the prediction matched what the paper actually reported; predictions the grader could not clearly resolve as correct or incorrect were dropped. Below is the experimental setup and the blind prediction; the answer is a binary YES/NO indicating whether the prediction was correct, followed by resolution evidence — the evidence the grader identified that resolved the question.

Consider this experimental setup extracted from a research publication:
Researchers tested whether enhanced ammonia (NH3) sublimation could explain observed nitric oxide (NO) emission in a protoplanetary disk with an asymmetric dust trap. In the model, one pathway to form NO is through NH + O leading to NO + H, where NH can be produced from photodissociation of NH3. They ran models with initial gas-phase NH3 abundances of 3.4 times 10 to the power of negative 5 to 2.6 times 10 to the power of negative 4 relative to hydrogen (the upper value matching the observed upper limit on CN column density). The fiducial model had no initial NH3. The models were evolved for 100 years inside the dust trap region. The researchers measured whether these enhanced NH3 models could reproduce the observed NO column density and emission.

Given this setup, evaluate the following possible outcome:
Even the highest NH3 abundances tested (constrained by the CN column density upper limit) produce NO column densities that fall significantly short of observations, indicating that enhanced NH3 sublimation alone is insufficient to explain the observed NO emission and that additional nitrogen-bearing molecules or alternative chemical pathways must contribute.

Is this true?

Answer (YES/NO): YES